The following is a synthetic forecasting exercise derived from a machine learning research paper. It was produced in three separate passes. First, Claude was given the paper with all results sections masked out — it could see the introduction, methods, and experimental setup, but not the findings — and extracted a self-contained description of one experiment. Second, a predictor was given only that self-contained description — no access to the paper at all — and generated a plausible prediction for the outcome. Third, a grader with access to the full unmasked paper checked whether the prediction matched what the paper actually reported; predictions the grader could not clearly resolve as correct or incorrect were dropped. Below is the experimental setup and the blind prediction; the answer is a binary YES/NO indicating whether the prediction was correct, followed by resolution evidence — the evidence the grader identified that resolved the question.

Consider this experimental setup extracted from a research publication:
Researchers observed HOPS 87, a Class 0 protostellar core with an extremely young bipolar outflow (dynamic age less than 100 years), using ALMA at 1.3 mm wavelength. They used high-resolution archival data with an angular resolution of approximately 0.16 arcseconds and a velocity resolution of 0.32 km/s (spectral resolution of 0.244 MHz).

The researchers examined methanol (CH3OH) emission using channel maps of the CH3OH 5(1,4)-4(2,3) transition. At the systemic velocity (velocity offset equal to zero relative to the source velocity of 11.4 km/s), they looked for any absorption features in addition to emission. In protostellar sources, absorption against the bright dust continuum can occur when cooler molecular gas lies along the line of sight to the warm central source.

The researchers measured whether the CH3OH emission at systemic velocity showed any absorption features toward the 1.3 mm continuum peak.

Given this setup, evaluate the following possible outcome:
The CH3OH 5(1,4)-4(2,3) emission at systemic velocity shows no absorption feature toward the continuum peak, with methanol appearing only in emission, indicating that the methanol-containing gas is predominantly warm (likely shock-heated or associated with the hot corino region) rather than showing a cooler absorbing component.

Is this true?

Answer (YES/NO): NO